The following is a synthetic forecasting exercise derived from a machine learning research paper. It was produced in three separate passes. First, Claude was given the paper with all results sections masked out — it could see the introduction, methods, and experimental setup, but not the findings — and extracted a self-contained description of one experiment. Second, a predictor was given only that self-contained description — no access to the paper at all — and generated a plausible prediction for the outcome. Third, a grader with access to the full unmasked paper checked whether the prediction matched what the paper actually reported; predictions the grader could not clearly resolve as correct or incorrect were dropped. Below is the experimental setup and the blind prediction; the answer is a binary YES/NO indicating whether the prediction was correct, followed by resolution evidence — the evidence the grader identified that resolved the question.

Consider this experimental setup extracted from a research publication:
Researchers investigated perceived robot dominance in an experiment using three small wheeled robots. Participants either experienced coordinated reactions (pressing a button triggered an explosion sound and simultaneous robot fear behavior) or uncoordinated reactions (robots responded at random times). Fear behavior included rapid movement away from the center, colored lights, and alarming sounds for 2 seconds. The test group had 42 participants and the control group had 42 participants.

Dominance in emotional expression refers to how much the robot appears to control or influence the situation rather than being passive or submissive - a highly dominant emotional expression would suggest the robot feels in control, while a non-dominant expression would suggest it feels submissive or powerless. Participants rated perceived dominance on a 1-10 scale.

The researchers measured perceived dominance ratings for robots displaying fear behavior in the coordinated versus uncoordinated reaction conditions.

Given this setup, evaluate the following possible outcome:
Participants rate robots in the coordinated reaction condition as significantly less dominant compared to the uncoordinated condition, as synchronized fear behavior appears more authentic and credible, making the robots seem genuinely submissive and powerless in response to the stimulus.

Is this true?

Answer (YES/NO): NO